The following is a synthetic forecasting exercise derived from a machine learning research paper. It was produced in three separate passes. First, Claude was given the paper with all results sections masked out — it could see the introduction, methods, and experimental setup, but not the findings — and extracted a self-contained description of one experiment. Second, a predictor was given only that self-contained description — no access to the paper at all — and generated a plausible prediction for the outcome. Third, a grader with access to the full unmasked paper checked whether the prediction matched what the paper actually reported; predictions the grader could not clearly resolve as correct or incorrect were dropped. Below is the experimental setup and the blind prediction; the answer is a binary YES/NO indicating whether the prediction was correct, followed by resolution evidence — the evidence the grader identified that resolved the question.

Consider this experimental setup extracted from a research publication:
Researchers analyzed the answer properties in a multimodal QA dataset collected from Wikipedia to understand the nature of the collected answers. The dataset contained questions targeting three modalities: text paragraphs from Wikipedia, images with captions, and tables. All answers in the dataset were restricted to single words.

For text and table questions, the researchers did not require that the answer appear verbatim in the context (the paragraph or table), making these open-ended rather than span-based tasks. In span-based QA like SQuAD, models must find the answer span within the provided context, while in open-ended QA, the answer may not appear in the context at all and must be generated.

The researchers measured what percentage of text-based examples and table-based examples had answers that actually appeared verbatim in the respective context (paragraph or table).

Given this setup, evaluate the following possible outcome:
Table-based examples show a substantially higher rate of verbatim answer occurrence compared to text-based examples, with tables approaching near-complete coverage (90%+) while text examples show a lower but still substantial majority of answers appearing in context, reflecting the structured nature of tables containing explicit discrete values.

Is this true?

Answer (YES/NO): NO